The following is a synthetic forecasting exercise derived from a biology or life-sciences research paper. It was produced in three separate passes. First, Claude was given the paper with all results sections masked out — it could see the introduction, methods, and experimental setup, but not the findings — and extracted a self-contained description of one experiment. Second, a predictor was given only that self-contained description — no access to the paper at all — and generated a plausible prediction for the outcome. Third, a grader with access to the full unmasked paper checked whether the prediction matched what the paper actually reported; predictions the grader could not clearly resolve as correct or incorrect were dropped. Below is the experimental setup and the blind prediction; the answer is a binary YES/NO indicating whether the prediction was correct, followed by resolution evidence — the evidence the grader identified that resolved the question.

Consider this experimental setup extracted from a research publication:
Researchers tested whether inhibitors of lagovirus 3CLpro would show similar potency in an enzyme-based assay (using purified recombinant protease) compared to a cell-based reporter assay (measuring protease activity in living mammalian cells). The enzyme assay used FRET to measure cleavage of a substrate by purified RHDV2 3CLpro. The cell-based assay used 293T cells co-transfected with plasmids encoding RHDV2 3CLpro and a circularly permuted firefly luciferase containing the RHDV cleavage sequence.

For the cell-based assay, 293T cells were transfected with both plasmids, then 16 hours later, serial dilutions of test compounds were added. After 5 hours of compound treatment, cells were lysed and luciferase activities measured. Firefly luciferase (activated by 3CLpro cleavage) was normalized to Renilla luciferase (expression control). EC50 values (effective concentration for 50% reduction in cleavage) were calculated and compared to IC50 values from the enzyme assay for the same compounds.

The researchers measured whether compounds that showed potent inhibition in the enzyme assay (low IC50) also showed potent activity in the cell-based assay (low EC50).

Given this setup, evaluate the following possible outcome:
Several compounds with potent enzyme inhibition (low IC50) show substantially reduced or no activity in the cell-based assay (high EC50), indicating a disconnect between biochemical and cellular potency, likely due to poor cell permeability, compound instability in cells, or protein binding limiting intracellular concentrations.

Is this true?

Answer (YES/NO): NO